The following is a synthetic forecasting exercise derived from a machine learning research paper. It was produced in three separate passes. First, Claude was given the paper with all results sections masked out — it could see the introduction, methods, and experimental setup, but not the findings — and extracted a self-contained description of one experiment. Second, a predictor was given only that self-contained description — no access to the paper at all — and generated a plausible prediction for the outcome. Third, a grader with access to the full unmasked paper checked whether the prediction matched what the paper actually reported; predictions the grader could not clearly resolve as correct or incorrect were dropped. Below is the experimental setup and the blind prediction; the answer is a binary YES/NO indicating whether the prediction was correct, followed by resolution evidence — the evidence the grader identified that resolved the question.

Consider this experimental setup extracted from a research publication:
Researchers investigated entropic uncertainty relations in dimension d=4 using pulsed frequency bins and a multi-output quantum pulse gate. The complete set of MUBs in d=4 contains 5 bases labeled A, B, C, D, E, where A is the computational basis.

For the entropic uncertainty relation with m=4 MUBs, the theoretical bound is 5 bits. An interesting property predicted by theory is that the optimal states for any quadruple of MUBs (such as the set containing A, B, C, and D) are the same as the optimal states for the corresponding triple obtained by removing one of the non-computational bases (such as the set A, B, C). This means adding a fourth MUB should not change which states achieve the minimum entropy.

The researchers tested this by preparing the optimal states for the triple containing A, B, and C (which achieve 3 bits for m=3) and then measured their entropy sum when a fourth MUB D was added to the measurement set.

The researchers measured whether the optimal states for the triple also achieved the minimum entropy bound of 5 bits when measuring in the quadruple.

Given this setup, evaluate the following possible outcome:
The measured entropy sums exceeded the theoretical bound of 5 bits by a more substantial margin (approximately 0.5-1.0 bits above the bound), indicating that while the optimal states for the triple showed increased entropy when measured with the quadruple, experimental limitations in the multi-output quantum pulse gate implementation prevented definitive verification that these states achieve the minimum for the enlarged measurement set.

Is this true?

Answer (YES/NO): NO